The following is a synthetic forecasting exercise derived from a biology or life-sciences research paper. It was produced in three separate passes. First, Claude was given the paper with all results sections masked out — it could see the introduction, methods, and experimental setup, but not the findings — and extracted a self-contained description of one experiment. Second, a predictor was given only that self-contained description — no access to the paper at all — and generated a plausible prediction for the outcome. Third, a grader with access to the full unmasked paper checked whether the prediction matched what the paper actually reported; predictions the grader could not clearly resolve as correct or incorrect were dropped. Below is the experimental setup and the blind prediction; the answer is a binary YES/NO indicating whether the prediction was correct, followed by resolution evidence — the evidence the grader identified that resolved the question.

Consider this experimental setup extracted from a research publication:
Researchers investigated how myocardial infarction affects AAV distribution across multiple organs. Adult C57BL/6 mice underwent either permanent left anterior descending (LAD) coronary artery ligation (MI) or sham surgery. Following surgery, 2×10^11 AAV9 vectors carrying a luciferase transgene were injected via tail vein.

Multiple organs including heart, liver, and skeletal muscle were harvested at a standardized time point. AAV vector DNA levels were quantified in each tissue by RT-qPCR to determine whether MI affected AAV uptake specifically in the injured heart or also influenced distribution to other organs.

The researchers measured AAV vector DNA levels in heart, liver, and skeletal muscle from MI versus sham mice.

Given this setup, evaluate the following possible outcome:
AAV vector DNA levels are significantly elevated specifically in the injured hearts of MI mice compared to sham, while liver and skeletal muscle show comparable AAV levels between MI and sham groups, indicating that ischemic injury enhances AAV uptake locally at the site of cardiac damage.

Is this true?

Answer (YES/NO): YES